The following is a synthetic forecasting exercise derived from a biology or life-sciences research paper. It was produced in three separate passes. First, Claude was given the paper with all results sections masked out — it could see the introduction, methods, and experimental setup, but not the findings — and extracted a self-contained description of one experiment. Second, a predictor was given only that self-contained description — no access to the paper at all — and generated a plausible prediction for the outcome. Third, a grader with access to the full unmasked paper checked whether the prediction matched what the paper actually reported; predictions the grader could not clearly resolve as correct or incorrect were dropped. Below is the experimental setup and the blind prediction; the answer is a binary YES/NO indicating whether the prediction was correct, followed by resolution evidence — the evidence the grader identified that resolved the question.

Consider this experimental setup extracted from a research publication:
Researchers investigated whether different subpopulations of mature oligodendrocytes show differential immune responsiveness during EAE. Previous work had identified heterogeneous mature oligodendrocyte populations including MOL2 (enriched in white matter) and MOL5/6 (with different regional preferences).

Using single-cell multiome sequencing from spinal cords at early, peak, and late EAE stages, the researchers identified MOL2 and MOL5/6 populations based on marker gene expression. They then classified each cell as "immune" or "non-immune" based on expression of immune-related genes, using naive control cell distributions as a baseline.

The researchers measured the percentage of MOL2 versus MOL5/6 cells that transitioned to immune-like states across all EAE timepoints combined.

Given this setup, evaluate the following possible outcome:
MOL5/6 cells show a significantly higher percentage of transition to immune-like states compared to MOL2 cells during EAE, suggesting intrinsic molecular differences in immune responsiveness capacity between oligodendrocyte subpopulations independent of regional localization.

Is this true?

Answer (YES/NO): NO